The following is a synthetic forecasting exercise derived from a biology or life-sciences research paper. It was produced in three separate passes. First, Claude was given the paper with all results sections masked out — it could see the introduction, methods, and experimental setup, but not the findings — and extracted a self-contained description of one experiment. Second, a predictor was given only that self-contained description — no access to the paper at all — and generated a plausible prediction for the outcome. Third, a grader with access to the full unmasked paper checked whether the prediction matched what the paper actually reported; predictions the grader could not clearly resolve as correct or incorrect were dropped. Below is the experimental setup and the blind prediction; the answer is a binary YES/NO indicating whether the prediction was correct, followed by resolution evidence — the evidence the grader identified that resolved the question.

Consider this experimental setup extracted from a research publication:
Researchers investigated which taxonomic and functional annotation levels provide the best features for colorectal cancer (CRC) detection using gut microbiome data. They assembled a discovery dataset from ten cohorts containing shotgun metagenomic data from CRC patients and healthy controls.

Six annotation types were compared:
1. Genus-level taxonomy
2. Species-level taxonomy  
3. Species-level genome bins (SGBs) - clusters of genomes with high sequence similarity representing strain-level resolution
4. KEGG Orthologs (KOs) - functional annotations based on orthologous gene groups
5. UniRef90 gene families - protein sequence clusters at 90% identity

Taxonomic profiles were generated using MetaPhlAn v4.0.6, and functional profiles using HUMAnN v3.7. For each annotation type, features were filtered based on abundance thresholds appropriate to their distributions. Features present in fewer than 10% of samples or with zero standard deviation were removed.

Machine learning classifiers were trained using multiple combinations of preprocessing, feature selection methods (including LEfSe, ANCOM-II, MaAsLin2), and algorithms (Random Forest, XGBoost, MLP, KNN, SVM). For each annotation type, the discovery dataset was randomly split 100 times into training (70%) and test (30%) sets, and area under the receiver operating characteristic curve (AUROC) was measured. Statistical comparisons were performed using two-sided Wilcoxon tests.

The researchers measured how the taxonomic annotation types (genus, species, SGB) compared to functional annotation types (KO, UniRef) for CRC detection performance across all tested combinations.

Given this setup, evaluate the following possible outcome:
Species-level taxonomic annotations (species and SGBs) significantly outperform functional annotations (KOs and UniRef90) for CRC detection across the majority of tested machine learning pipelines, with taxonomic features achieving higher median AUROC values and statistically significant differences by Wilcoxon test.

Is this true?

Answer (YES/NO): YES